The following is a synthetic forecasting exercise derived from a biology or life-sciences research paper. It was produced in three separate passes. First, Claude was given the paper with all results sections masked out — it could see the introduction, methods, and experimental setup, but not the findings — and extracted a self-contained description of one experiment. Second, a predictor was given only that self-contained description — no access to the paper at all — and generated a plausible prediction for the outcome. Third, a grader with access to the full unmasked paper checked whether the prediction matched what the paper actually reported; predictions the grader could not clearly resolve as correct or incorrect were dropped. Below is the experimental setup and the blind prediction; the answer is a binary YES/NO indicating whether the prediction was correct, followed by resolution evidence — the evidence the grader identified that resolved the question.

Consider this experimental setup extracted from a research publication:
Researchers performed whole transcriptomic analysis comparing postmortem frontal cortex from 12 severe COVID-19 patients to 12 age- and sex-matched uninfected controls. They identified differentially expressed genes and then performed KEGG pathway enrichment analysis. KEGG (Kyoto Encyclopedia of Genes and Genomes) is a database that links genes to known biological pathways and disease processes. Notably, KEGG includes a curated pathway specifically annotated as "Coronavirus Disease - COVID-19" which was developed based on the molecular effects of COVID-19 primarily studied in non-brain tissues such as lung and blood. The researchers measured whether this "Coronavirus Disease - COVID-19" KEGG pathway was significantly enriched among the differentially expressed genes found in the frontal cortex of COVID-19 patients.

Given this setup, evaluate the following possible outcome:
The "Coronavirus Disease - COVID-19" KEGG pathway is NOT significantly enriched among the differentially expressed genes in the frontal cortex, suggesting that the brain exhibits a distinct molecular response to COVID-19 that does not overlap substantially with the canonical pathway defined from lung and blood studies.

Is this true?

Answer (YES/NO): NO